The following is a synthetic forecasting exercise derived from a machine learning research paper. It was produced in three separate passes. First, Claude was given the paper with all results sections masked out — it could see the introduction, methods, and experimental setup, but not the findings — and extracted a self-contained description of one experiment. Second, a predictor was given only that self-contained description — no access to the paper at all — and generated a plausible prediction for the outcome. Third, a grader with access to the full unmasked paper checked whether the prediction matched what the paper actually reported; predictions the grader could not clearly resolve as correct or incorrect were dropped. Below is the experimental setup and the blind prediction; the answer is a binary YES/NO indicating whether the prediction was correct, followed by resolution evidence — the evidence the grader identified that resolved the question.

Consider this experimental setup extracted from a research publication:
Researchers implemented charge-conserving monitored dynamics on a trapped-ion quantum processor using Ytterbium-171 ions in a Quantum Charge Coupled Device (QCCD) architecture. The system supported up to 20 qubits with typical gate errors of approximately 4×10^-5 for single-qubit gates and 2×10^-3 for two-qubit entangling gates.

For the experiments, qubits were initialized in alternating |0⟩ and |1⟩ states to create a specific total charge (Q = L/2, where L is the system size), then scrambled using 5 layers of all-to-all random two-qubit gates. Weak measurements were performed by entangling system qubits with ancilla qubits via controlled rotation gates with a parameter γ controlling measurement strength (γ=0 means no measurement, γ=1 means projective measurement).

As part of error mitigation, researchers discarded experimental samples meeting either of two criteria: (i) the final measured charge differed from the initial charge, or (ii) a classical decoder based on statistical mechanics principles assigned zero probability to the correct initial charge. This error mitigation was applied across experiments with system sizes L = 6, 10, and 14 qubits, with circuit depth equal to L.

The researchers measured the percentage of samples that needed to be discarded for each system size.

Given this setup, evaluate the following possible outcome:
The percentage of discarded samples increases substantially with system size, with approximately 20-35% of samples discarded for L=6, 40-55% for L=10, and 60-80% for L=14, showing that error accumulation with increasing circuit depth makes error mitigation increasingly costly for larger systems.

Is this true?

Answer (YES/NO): NO